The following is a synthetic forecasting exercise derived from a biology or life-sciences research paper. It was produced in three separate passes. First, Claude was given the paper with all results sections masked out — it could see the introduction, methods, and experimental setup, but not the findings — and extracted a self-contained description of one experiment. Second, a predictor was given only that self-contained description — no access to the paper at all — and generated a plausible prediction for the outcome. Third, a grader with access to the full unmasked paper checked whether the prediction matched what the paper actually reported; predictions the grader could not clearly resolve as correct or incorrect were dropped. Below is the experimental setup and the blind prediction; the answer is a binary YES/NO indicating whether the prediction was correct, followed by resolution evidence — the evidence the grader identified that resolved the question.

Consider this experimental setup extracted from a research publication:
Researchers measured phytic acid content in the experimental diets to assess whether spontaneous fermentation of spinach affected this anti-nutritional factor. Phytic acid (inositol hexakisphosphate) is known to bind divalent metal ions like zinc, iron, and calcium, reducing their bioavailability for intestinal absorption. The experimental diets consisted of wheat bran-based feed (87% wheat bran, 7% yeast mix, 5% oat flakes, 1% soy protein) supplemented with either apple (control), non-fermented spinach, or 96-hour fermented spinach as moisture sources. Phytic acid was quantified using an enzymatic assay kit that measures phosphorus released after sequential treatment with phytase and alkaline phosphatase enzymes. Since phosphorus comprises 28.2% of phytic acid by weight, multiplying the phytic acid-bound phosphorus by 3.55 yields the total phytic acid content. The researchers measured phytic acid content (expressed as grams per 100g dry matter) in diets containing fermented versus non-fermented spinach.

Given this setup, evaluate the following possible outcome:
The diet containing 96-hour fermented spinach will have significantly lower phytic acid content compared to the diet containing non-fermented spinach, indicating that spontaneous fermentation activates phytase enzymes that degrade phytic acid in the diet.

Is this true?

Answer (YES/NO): NO